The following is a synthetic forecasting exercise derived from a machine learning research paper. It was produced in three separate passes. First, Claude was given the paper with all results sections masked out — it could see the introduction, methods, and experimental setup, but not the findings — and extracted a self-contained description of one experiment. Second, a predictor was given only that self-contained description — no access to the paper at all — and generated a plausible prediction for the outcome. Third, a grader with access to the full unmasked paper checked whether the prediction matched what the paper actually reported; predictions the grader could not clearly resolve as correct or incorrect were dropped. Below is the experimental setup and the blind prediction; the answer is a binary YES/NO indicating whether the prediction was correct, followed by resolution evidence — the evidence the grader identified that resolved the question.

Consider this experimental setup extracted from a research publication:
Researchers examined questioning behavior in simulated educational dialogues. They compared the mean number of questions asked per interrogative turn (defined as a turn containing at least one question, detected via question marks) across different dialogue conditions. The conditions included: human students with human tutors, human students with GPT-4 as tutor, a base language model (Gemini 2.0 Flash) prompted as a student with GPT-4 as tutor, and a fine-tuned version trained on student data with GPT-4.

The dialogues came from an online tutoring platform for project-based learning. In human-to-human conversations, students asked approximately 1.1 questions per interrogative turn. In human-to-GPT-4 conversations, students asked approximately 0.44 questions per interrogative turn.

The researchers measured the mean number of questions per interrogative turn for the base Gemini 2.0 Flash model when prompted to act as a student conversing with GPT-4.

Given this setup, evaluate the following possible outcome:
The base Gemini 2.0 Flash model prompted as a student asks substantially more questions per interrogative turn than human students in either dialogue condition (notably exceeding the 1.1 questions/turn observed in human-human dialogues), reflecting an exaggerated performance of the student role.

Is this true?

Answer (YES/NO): YES